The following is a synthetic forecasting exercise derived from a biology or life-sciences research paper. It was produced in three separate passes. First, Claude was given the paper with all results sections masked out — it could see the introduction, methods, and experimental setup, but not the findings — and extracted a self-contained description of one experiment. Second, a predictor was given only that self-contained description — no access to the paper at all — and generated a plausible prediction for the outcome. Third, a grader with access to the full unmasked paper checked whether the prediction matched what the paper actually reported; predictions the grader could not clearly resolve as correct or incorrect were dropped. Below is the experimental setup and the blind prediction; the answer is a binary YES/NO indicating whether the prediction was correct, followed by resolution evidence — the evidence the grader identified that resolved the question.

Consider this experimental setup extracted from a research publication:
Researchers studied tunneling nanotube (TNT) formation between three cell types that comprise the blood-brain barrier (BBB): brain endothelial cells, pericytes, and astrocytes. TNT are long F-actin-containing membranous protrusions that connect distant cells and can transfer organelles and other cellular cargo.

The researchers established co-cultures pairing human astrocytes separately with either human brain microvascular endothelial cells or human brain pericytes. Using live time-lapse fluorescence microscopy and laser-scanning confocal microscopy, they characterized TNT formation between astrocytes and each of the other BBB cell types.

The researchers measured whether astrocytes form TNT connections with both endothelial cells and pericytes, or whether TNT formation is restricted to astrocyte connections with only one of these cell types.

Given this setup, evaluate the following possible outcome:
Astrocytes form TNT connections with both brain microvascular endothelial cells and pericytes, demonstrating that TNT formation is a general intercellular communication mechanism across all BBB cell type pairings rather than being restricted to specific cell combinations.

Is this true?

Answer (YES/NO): YES